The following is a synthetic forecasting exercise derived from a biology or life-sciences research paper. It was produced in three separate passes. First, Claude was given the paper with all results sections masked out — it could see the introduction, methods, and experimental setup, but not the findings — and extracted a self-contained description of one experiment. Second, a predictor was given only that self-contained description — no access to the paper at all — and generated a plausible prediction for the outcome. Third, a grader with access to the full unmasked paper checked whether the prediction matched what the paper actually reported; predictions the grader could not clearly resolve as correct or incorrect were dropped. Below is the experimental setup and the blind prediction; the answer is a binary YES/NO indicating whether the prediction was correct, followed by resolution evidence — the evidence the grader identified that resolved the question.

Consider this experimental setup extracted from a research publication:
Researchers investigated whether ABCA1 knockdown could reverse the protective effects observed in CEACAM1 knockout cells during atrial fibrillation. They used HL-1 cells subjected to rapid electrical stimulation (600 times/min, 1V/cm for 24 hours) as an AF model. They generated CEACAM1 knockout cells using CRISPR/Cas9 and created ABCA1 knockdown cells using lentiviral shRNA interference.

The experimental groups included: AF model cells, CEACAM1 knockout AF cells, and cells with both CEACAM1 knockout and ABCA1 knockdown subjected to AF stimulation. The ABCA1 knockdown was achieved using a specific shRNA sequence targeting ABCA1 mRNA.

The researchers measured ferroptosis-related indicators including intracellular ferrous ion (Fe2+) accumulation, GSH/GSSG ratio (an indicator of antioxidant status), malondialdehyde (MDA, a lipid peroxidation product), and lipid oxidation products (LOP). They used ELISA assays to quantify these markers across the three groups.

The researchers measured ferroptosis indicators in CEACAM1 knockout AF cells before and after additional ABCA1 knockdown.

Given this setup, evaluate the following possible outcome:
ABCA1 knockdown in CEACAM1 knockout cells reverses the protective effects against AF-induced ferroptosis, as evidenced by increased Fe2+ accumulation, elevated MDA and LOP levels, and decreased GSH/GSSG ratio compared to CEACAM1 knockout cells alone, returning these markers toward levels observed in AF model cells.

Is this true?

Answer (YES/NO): NO